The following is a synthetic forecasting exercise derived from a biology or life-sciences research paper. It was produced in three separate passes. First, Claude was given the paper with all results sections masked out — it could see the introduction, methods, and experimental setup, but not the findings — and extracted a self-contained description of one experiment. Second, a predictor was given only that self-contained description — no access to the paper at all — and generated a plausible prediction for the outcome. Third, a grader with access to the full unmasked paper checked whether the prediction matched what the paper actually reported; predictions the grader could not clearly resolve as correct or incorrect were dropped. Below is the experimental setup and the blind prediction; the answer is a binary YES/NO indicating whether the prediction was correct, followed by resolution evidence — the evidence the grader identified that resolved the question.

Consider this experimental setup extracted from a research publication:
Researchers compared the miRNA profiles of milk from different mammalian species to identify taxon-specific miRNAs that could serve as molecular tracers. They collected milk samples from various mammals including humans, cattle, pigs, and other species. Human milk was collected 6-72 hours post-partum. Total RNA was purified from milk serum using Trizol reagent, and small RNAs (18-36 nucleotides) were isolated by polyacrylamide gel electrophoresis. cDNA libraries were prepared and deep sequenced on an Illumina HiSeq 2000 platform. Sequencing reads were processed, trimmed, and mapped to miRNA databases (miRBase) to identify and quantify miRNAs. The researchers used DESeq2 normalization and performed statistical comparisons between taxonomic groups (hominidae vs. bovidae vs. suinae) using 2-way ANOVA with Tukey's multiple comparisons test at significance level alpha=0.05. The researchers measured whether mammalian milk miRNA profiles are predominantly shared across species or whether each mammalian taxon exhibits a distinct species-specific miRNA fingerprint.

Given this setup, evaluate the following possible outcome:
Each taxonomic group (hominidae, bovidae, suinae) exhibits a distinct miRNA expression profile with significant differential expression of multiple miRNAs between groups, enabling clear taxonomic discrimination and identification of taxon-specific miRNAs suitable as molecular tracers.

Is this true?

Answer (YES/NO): YES